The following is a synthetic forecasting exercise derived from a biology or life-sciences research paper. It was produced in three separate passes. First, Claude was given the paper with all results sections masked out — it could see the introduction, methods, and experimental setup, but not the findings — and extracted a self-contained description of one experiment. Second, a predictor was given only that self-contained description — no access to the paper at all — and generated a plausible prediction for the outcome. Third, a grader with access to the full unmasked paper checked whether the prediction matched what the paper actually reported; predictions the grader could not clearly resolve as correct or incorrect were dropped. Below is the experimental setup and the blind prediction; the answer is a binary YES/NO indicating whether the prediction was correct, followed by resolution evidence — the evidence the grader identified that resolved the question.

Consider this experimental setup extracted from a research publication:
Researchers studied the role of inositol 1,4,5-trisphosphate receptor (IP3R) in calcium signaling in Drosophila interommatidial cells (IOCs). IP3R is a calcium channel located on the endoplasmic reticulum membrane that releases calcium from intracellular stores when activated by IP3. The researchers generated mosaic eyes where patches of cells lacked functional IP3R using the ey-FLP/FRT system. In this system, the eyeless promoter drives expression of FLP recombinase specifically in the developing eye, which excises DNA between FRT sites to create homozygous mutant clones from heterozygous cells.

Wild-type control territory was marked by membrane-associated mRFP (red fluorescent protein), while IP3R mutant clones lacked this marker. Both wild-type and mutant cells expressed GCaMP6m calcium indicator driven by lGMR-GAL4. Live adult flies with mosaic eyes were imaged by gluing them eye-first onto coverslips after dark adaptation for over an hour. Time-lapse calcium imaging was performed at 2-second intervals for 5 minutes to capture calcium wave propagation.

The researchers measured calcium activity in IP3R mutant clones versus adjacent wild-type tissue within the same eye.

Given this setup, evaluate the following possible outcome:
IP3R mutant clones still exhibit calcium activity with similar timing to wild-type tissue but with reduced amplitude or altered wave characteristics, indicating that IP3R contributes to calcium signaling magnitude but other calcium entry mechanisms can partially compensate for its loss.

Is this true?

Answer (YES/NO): NO